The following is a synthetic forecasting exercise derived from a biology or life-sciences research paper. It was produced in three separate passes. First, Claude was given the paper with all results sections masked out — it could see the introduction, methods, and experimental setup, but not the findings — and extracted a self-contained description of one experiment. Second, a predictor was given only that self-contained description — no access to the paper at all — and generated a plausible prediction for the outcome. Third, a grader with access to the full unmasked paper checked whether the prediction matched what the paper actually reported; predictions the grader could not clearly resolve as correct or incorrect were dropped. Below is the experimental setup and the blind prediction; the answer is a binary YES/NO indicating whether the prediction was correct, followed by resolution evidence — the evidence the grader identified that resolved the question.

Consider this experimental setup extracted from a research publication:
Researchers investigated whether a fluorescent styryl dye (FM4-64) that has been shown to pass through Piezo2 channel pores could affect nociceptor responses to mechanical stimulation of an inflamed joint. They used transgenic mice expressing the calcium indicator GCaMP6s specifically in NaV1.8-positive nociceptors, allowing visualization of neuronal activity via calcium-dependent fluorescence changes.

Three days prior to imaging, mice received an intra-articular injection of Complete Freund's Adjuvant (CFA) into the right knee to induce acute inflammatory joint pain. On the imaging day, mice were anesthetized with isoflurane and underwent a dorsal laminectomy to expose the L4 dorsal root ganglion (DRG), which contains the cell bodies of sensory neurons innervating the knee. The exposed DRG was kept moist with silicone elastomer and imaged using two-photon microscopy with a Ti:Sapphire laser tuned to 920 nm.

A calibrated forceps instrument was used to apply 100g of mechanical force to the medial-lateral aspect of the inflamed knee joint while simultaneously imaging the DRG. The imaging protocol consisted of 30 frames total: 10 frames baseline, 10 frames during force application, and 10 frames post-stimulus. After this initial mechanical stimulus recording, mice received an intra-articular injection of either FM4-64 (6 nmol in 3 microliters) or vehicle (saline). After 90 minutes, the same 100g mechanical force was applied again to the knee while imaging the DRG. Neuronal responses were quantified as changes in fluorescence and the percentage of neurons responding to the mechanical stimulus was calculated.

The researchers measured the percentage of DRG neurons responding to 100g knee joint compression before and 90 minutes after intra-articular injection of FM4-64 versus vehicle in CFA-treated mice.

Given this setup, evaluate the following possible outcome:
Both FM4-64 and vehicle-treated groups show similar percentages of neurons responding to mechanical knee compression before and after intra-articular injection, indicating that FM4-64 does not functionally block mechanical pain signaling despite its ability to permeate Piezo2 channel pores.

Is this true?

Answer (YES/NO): NO